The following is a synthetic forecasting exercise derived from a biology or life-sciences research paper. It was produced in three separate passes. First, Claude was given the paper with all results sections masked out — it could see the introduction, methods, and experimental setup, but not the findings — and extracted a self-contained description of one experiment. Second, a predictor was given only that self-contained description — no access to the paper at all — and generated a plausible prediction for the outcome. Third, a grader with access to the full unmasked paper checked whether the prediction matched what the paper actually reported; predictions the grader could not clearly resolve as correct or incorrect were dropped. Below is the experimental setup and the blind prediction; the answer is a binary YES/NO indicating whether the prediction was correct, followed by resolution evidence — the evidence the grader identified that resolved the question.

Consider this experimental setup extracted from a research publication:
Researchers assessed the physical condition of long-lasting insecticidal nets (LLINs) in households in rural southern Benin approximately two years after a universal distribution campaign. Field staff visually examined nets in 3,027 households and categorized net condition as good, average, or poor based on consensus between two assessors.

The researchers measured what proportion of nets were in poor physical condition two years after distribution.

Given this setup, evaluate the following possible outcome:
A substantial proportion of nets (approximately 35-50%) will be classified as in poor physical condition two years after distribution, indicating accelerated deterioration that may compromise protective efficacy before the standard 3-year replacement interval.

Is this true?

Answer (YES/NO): YES